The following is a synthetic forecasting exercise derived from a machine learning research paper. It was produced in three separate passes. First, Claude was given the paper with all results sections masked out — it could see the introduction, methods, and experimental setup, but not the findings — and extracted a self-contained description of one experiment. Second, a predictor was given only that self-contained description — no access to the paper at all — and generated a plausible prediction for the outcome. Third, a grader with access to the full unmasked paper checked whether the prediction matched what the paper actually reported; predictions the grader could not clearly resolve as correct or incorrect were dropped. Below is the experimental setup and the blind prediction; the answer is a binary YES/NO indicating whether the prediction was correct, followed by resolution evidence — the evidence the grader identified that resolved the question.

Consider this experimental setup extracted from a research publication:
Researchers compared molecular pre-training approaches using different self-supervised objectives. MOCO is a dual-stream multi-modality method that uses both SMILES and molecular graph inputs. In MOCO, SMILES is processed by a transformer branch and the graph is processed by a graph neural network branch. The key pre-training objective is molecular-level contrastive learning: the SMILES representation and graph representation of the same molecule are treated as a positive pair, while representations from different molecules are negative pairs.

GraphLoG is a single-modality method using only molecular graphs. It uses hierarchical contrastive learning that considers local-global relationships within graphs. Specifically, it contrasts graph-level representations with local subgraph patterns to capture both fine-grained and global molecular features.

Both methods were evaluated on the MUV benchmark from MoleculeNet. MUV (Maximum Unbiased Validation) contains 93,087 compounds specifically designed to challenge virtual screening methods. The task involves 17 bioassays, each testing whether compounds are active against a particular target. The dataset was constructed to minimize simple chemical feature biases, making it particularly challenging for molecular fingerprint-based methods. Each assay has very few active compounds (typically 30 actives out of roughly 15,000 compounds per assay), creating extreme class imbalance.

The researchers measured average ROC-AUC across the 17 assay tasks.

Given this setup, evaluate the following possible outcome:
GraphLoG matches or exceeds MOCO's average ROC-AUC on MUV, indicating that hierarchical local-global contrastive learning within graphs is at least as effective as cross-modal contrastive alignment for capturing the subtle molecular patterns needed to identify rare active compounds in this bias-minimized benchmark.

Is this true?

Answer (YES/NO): NO